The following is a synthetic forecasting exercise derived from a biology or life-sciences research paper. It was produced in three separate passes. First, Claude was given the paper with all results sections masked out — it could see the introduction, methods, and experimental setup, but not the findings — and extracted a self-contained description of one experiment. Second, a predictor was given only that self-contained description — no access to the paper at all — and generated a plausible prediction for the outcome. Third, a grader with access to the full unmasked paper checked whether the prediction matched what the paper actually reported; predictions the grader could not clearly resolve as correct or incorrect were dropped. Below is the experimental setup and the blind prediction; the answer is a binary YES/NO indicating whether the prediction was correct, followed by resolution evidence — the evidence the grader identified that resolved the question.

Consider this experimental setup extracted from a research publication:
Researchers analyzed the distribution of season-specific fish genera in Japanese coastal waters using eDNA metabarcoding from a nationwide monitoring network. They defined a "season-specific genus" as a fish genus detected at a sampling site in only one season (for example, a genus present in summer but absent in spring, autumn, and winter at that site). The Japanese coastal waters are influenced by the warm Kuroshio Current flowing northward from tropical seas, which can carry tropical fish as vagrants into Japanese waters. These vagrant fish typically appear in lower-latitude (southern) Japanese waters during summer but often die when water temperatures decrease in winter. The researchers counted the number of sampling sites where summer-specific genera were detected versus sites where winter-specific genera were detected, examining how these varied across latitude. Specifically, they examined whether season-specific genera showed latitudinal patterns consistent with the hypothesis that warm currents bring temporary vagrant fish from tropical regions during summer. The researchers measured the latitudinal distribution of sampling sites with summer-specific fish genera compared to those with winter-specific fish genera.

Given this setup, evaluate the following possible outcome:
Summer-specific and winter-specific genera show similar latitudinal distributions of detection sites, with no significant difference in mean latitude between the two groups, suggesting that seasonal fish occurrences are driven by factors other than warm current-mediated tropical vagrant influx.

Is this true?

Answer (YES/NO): NO